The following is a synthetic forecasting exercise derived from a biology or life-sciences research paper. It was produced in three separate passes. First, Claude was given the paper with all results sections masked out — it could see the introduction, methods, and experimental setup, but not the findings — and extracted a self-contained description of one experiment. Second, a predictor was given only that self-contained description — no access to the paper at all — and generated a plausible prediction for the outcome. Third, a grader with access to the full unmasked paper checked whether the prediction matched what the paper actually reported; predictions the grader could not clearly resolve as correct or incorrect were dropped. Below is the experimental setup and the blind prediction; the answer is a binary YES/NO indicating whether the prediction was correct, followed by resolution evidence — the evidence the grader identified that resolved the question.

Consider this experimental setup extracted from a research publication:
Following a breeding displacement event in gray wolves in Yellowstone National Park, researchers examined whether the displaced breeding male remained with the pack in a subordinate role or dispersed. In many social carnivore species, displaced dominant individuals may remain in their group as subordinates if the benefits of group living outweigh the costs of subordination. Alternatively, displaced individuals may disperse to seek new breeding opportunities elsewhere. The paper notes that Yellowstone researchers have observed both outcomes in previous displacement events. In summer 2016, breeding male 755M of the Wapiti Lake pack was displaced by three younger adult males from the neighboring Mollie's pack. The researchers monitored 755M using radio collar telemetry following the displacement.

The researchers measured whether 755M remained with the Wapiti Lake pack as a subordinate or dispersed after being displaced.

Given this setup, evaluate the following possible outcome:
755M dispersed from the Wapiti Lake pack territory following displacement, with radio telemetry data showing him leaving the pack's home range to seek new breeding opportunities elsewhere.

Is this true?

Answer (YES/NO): YES